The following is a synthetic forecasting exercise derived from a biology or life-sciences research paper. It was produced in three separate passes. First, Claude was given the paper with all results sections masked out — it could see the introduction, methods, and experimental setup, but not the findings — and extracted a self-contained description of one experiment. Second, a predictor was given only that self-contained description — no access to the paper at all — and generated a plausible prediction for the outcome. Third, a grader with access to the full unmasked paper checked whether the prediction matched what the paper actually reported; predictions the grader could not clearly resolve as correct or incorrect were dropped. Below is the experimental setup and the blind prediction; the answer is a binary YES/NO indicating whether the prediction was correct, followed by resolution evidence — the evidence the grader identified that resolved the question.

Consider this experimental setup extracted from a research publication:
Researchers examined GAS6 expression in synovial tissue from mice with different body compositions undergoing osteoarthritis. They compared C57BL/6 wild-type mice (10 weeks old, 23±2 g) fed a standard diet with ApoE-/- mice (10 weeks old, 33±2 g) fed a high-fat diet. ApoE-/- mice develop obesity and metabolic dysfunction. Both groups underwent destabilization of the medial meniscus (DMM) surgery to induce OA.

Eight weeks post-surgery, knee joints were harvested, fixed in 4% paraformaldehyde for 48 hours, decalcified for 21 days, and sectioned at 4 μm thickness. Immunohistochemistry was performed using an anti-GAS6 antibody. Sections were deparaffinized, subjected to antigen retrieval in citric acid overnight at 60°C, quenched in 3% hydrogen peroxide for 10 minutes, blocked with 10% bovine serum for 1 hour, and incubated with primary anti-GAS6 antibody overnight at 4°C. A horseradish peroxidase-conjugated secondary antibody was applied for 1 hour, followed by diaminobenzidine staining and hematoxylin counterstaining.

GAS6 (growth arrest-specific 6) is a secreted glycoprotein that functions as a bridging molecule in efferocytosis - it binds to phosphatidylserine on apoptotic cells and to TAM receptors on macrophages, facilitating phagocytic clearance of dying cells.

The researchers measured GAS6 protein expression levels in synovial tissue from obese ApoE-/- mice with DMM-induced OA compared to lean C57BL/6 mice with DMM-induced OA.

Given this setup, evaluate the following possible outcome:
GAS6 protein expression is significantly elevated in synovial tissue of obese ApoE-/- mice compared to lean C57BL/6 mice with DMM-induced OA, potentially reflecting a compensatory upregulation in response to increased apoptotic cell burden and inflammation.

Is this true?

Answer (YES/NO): NO